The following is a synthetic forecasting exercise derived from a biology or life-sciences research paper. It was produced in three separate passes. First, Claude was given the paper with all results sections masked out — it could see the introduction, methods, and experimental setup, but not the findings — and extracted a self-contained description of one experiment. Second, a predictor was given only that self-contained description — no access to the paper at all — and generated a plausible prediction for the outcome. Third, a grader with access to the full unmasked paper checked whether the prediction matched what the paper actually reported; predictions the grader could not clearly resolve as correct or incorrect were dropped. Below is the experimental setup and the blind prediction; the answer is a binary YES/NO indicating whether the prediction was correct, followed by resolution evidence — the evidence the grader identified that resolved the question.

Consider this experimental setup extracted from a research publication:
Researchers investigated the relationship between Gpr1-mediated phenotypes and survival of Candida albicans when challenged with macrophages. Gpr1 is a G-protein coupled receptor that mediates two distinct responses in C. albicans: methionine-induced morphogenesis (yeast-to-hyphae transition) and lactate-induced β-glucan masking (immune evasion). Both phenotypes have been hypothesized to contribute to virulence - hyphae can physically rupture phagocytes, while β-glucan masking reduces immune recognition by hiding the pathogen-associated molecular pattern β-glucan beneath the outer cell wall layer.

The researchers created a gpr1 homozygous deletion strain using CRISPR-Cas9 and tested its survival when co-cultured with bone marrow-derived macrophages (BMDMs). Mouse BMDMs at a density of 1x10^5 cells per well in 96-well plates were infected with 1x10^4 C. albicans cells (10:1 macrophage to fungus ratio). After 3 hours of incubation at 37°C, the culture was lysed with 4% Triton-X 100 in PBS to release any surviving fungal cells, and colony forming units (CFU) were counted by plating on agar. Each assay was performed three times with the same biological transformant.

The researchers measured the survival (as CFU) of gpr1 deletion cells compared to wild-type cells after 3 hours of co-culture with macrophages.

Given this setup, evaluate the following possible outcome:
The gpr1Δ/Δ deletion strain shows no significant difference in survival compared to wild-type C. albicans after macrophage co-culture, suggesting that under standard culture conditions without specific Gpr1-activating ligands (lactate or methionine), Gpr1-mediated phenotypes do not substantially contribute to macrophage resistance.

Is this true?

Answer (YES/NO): NO